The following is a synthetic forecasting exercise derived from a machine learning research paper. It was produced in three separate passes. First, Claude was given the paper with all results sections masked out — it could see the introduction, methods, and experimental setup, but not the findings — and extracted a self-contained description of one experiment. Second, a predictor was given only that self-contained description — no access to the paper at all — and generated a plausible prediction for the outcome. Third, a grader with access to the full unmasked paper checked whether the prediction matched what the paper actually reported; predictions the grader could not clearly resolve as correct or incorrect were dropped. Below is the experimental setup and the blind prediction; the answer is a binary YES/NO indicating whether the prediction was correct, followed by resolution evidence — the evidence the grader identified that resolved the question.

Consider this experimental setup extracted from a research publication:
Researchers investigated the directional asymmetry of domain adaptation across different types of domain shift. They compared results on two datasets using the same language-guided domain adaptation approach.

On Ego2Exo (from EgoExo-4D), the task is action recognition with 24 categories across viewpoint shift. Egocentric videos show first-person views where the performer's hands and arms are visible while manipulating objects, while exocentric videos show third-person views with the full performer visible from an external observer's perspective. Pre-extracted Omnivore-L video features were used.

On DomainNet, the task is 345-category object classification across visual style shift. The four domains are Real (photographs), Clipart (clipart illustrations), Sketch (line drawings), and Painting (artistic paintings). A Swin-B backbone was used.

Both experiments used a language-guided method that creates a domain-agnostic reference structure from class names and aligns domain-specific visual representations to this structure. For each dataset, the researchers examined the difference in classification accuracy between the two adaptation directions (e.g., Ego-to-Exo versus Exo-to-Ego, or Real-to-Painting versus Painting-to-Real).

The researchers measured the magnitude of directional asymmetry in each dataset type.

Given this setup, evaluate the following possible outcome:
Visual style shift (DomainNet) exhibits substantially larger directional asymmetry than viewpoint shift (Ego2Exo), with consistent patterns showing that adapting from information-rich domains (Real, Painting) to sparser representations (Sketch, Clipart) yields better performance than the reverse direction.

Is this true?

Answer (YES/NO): NO